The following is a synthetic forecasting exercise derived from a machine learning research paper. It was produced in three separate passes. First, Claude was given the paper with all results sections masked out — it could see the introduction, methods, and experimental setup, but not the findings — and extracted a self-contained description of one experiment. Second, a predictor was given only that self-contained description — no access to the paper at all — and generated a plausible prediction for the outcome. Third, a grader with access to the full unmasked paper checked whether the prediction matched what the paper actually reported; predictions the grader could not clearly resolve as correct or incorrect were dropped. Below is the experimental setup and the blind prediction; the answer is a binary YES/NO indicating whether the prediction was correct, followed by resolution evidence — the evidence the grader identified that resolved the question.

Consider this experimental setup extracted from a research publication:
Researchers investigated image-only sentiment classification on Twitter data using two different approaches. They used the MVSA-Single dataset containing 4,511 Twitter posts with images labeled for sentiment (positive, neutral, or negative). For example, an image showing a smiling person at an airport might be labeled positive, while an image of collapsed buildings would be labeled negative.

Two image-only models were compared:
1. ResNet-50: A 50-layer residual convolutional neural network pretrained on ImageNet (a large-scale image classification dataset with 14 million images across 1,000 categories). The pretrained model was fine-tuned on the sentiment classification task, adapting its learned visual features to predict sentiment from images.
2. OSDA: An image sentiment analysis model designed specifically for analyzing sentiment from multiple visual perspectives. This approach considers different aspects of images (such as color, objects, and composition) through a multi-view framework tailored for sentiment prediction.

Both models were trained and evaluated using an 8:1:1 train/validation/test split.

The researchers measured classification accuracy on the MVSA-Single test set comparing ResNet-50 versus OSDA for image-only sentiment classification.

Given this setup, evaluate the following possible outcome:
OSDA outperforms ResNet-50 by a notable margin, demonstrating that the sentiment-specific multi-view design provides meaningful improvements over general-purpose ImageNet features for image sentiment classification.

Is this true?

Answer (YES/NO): YES